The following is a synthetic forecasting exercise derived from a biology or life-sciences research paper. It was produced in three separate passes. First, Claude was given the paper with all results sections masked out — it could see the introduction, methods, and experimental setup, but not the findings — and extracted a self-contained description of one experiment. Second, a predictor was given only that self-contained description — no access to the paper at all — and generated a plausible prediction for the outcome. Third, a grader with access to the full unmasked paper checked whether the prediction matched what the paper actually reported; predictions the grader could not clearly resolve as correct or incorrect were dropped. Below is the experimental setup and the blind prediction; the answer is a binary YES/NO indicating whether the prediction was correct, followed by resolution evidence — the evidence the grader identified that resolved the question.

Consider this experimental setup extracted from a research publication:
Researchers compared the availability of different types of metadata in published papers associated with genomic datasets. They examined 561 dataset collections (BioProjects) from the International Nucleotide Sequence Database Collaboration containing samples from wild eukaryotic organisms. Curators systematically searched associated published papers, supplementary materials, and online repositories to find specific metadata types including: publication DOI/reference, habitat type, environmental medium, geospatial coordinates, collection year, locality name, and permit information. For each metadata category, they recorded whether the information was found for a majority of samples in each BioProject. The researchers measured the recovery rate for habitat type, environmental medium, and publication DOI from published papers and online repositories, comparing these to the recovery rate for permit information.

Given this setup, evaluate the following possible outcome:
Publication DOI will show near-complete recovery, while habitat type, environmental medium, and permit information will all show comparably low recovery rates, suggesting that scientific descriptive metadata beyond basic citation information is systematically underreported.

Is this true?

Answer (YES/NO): NO